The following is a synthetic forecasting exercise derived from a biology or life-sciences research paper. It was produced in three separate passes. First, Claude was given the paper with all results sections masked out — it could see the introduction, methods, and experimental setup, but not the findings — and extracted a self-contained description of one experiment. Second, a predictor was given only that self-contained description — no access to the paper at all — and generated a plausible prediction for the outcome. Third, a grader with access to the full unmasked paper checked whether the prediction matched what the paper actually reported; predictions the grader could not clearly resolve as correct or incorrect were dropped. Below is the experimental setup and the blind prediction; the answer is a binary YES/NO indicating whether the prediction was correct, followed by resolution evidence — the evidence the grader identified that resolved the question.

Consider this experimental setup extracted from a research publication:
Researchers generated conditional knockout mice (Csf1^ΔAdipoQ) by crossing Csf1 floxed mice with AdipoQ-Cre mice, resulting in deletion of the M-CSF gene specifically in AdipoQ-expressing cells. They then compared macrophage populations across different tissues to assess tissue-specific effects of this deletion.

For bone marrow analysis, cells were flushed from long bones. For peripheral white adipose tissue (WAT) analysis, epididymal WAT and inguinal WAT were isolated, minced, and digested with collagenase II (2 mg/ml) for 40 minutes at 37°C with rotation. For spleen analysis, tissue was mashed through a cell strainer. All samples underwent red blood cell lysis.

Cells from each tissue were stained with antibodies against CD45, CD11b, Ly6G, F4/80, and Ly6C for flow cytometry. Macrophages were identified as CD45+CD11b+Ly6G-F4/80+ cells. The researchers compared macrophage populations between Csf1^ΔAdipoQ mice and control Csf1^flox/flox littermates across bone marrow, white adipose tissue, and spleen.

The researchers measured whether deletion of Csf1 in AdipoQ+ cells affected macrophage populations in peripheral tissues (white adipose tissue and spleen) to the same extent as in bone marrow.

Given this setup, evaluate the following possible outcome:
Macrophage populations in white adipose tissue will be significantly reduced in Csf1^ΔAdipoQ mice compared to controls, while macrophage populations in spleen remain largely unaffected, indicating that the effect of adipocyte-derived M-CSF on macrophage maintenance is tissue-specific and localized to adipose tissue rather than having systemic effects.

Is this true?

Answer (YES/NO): NO